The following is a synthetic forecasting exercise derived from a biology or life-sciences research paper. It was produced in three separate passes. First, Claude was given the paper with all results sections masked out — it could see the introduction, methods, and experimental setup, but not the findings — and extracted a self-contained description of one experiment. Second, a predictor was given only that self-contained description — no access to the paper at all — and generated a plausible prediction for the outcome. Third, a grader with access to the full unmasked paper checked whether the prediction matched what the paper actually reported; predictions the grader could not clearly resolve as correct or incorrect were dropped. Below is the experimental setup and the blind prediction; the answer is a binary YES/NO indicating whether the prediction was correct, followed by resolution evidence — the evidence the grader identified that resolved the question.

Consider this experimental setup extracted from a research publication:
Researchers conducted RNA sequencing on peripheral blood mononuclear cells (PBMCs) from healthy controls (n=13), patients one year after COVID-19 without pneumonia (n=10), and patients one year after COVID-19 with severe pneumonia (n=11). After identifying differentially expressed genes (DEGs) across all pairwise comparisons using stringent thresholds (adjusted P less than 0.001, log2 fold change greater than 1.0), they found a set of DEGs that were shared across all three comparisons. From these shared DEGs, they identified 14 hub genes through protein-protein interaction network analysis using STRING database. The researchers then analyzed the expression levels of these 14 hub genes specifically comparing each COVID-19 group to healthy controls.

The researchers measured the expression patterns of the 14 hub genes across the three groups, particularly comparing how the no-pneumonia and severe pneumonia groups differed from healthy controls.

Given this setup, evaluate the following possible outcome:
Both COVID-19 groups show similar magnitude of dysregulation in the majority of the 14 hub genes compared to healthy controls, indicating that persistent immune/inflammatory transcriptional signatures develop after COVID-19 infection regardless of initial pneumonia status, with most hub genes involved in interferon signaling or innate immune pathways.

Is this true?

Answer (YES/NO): NO